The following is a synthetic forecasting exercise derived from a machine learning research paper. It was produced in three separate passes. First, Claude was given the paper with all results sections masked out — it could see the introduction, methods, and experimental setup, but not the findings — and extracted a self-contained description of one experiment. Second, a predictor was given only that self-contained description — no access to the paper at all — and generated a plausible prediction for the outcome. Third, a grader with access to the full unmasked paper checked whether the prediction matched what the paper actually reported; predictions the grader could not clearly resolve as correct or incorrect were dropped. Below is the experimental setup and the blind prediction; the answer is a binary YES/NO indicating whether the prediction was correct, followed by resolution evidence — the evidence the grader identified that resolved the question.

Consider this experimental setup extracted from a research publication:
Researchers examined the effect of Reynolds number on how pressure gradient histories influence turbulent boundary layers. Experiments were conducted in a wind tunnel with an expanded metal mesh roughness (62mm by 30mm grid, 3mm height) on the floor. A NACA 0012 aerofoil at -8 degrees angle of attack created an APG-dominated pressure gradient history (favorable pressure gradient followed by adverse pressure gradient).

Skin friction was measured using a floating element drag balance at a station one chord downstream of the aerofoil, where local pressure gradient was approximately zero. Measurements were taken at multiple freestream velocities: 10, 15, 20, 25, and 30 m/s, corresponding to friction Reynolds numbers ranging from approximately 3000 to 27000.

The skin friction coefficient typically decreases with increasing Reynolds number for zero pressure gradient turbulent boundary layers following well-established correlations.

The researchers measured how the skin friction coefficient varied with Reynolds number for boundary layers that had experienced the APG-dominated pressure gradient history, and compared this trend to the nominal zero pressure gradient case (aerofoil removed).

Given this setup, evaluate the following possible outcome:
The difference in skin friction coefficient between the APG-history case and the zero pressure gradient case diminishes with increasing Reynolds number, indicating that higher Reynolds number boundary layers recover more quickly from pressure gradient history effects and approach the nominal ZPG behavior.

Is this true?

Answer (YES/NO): NO